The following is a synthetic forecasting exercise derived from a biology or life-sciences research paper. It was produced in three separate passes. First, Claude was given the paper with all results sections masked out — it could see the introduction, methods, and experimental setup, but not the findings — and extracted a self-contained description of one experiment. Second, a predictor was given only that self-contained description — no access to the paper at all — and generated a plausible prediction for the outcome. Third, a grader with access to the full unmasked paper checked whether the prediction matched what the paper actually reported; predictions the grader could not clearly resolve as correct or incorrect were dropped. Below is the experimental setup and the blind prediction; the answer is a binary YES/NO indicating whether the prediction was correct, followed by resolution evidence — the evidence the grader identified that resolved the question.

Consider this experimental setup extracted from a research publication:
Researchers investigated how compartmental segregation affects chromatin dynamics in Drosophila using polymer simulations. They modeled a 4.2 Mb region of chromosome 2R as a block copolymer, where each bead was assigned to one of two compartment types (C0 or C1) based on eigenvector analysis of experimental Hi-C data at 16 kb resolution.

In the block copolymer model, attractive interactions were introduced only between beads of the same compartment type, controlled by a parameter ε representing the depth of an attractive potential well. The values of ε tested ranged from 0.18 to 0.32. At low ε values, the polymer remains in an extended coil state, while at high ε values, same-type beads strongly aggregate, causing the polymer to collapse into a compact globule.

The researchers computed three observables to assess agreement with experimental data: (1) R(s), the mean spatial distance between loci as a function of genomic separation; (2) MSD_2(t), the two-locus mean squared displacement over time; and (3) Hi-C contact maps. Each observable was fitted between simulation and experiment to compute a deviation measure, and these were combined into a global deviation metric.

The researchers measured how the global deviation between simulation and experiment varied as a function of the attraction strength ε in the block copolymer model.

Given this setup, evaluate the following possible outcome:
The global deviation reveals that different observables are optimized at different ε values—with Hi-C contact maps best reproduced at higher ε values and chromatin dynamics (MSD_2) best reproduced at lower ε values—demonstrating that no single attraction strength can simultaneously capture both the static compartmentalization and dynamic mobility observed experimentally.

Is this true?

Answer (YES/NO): NO